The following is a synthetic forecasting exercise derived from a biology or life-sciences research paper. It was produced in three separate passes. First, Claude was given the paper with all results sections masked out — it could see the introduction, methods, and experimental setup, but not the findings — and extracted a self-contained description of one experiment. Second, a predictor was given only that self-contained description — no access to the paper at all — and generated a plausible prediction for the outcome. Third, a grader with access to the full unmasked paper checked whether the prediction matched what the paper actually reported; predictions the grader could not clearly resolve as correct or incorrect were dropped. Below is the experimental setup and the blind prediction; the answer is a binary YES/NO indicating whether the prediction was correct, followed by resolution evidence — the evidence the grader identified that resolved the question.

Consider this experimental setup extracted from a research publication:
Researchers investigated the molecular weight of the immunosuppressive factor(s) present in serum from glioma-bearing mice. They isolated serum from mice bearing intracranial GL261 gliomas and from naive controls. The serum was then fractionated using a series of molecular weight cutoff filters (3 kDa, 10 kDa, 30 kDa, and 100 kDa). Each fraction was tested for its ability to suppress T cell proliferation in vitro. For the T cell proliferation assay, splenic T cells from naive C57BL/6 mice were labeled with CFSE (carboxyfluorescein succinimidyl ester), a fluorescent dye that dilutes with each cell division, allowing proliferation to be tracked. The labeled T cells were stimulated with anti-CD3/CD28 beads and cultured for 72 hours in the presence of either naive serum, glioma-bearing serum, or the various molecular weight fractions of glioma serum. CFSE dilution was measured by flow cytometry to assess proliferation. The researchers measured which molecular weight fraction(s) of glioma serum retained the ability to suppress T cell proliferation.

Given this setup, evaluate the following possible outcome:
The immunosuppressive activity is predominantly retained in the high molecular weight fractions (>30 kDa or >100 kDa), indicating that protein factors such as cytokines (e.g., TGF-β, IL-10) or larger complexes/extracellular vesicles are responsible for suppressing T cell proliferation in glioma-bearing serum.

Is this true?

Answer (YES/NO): YES